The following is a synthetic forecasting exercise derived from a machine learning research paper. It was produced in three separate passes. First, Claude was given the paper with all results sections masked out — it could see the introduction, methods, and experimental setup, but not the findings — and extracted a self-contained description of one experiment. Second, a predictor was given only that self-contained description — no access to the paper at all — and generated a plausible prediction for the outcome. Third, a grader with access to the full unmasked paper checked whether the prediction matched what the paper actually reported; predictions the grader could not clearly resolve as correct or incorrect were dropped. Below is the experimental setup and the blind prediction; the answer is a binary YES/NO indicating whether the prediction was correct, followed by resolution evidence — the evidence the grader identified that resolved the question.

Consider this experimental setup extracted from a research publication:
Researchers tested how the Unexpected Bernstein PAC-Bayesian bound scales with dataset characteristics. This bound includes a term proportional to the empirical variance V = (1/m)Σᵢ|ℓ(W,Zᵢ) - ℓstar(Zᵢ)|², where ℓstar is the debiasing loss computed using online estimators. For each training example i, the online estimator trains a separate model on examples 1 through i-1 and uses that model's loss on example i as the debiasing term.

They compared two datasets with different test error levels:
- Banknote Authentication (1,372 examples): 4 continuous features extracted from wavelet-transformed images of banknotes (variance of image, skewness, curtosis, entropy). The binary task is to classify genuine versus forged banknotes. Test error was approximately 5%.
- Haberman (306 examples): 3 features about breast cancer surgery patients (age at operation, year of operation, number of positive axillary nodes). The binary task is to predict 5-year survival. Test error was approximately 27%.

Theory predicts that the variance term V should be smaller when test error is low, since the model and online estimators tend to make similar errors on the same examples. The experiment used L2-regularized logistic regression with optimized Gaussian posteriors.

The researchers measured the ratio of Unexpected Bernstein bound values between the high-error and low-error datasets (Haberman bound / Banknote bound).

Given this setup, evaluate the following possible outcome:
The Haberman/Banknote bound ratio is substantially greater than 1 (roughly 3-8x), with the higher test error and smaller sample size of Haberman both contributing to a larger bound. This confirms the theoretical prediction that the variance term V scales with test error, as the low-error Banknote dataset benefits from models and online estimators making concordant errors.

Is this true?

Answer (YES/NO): YES